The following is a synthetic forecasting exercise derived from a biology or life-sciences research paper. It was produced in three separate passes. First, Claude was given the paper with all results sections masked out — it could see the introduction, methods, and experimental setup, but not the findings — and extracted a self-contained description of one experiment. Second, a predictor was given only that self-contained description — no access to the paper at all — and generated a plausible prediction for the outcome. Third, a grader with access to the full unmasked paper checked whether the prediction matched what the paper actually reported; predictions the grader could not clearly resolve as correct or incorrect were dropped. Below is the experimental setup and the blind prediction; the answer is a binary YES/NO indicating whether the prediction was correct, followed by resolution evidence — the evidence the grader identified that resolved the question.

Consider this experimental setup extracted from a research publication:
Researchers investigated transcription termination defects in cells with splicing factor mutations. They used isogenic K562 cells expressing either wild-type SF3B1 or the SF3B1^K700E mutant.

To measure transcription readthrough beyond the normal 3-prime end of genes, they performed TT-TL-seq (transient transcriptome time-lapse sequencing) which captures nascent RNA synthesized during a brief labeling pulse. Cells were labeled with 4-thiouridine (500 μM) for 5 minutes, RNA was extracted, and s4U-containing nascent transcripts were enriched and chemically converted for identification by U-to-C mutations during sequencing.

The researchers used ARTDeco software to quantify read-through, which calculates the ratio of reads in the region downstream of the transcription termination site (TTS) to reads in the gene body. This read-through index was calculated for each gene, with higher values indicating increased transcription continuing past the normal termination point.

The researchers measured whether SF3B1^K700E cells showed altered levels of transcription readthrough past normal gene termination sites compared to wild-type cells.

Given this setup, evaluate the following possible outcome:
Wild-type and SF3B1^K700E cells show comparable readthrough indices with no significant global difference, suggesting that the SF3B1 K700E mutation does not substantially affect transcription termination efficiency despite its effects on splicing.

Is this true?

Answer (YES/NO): YES